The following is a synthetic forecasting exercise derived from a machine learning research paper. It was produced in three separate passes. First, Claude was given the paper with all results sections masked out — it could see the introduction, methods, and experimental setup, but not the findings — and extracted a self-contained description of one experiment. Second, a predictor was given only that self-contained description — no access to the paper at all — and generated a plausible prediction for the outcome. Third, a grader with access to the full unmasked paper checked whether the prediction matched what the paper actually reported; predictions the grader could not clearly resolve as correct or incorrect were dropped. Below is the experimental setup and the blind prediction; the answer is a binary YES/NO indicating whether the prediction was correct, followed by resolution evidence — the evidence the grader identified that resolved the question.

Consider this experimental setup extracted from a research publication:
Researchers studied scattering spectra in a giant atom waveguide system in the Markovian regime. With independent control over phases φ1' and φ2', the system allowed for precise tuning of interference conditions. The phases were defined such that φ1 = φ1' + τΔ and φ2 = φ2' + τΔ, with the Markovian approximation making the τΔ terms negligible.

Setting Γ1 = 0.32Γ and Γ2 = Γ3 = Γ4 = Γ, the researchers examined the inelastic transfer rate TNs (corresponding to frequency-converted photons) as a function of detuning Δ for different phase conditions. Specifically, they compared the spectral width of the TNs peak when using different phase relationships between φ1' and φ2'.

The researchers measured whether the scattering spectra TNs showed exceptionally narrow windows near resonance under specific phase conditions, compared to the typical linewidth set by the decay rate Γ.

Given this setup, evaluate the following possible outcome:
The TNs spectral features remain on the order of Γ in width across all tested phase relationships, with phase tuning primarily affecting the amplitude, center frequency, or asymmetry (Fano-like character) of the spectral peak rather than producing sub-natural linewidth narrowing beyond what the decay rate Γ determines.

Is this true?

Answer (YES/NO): NO